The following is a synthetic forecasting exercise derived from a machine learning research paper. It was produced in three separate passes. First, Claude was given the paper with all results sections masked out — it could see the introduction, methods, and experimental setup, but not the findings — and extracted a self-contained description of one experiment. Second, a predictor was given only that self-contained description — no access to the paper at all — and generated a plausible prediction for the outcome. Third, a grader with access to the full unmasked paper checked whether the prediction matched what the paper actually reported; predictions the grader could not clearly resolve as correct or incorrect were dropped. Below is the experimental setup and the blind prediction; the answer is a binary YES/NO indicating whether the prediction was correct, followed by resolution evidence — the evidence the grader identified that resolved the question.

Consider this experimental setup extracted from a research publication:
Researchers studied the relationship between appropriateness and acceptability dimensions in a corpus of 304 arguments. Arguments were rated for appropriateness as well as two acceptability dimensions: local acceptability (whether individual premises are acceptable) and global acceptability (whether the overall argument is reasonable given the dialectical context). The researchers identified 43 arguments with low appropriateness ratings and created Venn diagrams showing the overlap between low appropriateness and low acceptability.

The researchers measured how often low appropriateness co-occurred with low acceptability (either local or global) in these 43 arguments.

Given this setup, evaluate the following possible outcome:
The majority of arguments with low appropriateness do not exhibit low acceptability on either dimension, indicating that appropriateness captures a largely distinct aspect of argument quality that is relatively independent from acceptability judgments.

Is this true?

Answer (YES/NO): NO